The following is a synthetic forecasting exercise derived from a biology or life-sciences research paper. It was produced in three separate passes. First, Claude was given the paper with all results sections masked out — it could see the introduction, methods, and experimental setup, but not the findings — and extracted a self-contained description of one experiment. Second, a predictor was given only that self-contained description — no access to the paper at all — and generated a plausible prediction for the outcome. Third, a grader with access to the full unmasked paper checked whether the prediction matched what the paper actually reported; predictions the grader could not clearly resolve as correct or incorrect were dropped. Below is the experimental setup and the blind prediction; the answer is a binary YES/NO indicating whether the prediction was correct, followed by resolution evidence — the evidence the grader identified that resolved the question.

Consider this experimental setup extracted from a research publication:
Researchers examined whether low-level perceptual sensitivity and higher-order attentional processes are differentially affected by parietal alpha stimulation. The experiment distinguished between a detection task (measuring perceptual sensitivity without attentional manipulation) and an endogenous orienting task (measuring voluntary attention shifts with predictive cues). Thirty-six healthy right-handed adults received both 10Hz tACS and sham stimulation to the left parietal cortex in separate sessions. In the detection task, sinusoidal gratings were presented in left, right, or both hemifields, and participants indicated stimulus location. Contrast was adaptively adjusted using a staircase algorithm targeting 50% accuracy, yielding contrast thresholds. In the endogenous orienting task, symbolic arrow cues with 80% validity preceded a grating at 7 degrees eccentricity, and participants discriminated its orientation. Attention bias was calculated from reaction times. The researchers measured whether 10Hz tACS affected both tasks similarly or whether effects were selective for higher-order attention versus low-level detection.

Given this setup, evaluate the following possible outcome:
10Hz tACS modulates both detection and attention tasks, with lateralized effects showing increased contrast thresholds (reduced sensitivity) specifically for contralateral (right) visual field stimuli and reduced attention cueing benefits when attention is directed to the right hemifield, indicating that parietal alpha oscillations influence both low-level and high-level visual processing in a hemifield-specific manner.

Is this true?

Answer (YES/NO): NO